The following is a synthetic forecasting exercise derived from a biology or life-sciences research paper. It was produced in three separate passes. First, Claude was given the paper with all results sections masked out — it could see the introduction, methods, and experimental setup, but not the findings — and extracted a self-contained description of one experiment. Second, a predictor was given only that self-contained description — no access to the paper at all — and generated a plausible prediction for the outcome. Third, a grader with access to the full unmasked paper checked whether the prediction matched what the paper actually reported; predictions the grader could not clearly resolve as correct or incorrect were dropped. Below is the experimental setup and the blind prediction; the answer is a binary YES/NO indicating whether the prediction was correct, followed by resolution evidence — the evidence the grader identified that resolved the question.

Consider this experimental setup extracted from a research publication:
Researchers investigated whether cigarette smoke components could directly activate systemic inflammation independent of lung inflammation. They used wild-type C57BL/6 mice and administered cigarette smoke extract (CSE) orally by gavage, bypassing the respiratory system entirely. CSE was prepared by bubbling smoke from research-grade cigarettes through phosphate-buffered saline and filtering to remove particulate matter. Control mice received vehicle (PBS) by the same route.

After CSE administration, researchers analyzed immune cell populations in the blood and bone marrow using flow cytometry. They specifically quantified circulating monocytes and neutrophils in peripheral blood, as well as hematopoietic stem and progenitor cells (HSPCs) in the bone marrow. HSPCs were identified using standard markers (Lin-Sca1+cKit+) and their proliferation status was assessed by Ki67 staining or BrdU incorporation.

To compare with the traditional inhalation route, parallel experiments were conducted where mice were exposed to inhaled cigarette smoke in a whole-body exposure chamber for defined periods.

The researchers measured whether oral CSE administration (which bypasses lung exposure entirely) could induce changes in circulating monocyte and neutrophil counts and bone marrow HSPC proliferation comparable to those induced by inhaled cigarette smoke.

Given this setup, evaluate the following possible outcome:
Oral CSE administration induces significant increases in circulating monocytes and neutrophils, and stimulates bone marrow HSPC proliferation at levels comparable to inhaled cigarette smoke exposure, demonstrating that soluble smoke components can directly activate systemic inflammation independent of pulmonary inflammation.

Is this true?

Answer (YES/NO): YES